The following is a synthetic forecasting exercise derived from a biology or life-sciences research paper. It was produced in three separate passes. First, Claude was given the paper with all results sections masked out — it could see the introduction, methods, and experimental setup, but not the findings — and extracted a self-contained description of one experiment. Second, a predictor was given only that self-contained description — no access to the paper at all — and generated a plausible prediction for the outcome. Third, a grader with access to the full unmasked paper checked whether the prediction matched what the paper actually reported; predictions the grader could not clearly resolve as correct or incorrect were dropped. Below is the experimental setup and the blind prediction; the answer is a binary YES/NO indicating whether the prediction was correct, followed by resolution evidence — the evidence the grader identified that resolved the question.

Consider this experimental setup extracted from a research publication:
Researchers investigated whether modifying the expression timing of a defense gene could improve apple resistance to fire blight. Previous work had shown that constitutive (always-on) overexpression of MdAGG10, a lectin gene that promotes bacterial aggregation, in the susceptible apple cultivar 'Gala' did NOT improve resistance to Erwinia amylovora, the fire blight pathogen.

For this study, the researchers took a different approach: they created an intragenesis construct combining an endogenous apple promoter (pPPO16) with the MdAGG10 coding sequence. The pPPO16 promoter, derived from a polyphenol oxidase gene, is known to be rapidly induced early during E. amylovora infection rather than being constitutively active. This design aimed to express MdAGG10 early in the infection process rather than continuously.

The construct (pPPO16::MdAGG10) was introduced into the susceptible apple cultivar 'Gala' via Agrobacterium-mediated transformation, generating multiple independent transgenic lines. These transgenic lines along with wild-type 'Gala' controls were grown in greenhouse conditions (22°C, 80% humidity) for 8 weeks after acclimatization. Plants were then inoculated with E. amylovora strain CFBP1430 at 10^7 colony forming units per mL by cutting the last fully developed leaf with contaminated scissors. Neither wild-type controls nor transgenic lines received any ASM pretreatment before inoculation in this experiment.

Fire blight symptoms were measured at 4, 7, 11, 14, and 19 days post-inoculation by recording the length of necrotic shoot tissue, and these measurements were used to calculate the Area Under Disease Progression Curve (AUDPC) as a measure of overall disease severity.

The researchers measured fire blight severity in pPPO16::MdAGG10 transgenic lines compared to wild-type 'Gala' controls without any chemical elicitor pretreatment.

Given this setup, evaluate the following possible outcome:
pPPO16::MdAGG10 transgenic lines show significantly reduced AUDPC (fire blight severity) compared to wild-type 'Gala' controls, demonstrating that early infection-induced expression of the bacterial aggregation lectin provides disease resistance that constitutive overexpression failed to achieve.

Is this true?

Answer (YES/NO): YES